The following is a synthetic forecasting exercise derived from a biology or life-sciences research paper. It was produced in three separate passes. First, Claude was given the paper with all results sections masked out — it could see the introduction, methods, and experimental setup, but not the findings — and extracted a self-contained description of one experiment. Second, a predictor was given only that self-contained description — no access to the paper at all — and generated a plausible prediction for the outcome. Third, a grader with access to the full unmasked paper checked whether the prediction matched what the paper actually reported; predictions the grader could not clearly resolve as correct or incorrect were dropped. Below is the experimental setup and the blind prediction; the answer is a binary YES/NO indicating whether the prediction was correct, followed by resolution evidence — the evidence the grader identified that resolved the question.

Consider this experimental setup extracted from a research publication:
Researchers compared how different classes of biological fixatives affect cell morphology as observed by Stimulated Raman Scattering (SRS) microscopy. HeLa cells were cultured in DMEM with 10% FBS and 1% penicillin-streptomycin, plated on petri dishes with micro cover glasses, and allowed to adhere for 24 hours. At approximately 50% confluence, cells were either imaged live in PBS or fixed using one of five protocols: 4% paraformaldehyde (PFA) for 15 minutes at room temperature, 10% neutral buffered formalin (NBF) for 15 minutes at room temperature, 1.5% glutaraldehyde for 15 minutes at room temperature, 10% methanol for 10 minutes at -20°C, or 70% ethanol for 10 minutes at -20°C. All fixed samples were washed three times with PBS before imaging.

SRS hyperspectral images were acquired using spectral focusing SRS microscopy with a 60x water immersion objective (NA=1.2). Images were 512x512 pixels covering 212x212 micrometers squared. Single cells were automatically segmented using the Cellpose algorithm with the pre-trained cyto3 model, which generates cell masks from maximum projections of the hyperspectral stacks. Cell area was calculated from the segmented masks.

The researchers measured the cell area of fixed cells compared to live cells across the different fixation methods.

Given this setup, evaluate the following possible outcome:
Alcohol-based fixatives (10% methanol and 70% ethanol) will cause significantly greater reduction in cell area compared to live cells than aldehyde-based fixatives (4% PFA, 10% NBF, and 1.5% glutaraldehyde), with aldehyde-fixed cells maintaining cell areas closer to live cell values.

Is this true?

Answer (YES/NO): YES